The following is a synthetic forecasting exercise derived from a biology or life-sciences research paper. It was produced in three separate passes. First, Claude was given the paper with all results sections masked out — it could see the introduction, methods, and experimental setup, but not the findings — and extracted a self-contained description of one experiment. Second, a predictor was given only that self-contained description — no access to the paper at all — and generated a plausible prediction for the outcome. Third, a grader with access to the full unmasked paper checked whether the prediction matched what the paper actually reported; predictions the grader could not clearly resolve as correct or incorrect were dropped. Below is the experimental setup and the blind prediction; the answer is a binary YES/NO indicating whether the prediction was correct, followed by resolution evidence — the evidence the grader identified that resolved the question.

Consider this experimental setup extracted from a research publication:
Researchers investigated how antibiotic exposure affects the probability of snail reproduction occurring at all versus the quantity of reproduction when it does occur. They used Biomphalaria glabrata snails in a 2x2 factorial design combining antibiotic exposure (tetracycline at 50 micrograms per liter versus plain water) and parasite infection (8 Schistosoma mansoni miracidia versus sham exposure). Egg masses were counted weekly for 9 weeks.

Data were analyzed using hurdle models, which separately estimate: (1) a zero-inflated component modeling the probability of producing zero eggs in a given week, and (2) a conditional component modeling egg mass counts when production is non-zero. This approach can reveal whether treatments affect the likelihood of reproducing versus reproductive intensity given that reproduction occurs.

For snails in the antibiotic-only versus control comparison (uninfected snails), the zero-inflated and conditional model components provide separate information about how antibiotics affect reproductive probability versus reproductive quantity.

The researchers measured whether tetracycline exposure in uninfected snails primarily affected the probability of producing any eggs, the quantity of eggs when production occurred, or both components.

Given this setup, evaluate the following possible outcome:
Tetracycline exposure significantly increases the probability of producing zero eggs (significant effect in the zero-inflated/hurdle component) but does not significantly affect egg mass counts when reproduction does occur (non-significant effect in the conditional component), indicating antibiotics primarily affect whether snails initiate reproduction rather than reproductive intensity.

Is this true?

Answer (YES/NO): NO